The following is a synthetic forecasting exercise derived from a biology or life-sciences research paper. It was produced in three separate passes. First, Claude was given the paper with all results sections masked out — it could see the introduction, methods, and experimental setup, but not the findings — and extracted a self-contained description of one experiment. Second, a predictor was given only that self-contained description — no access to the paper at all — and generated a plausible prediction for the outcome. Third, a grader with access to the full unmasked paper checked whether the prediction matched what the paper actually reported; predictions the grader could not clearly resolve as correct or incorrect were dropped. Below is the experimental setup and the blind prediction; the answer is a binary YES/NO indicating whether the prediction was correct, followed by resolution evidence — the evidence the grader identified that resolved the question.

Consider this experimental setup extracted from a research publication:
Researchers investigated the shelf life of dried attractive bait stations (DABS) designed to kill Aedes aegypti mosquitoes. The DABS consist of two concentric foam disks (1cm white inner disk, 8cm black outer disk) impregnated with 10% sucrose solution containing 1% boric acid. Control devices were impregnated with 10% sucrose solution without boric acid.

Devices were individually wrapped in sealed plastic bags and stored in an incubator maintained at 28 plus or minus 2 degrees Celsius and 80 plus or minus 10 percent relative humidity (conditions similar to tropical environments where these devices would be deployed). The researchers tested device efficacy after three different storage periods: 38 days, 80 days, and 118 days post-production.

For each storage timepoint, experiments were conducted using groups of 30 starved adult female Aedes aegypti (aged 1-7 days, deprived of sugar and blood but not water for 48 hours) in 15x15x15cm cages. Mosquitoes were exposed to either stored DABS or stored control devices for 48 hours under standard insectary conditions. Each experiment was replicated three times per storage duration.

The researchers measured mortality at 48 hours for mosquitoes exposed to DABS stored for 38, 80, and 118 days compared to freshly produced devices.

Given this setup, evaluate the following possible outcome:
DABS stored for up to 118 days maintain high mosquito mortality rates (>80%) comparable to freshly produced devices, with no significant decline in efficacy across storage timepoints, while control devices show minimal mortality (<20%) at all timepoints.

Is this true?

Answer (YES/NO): NO